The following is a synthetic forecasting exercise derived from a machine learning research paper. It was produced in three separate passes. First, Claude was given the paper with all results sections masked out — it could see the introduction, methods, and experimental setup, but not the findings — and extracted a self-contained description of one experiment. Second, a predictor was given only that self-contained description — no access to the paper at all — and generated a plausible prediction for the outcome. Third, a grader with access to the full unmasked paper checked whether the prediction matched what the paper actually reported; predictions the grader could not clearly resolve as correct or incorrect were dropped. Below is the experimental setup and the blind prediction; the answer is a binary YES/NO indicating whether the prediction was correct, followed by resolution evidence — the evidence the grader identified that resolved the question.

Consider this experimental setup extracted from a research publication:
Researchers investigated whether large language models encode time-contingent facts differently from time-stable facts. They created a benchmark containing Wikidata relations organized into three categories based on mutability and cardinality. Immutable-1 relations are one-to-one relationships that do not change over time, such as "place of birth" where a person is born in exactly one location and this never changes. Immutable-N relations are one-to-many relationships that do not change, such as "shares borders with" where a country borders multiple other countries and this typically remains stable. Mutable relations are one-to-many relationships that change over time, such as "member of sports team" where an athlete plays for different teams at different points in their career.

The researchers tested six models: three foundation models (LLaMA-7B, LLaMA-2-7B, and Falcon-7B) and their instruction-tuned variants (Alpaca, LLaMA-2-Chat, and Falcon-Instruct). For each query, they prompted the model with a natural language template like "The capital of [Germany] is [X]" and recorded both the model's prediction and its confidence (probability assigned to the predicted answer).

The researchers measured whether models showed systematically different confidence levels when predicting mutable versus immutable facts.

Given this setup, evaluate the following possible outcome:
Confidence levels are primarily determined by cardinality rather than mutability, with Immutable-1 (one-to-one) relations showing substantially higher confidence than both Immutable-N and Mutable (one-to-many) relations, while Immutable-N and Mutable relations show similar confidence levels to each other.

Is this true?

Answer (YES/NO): NO